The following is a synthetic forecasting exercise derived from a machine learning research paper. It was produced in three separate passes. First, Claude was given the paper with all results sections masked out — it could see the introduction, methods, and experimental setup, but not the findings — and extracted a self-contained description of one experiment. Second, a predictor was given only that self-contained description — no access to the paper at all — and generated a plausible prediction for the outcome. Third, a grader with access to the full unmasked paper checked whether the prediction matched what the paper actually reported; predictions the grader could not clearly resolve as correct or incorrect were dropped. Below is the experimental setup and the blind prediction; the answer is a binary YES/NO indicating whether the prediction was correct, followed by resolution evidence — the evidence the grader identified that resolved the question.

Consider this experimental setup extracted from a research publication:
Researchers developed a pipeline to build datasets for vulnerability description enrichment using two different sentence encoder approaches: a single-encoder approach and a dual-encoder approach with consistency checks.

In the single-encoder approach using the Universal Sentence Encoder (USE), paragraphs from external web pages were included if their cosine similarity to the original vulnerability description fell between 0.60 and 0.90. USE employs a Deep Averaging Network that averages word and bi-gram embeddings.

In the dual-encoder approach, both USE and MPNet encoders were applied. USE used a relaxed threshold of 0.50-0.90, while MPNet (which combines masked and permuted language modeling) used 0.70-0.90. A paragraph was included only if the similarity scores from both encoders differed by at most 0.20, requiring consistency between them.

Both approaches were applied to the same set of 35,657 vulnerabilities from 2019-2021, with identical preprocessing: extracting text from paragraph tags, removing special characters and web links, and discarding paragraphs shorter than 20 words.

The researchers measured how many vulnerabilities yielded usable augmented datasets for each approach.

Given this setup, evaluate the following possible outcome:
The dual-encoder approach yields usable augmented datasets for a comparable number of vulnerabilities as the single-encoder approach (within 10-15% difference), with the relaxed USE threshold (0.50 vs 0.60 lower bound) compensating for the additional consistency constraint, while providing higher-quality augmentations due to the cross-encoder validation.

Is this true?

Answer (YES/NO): NO